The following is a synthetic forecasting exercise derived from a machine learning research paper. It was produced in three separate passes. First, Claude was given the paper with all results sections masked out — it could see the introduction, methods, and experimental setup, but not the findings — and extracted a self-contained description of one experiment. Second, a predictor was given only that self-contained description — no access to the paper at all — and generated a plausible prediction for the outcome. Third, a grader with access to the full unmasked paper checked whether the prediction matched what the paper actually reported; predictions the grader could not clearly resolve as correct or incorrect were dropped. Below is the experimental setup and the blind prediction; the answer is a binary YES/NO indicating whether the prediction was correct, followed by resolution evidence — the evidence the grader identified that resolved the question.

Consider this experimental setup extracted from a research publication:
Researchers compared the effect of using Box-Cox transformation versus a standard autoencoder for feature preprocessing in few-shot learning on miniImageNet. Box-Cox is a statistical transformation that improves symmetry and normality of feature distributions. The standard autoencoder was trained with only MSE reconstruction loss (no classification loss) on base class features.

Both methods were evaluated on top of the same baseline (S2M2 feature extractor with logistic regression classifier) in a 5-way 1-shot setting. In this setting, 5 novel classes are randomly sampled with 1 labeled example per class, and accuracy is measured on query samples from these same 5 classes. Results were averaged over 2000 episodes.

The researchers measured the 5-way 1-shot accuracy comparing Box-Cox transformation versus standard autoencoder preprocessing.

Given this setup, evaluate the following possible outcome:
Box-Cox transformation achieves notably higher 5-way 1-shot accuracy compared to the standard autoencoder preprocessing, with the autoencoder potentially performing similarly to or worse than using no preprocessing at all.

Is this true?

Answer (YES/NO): NO